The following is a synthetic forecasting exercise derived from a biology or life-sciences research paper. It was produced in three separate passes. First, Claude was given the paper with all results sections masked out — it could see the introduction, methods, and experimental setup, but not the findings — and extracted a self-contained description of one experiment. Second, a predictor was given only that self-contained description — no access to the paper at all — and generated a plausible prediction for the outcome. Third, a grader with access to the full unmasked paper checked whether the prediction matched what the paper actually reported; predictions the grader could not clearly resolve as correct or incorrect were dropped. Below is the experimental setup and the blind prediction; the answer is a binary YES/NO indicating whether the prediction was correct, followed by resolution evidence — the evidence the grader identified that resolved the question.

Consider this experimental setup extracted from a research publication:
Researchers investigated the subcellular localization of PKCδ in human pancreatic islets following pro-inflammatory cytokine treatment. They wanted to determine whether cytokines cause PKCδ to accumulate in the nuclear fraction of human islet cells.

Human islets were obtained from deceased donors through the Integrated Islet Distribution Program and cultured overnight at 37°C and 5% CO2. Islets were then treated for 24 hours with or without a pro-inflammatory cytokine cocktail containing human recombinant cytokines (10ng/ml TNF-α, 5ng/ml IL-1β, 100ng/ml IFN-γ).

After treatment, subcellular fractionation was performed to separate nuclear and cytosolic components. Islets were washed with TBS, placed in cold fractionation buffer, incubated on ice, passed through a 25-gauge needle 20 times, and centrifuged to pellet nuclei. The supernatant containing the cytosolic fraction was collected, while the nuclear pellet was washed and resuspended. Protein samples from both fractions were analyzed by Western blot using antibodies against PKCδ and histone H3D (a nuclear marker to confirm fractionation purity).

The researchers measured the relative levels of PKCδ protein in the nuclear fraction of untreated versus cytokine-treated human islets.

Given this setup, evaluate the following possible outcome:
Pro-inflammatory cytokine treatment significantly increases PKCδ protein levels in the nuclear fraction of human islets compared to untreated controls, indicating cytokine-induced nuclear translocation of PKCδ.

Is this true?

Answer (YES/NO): NO